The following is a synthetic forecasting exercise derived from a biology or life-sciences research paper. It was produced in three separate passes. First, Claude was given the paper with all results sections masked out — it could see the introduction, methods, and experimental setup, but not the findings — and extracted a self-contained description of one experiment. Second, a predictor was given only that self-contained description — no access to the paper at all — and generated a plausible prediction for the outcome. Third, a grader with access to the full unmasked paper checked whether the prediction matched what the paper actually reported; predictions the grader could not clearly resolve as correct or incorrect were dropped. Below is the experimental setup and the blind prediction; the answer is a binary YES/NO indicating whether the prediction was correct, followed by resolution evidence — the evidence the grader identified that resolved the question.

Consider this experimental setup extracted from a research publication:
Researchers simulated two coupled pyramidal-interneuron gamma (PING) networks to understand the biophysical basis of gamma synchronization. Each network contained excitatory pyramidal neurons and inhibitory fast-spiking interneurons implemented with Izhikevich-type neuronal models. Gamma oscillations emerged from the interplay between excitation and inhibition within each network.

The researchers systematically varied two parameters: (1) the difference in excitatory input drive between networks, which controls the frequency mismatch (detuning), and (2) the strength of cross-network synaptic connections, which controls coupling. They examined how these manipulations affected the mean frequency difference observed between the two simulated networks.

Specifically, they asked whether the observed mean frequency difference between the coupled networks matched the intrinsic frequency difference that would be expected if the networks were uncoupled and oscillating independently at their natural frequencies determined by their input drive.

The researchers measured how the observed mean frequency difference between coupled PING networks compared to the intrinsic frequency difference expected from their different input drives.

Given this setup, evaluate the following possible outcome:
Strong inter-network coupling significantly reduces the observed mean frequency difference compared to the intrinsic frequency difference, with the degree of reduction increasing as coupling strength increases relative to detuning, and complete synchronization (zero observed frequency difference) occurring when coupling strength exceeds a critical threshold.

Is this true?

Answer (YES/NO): NO